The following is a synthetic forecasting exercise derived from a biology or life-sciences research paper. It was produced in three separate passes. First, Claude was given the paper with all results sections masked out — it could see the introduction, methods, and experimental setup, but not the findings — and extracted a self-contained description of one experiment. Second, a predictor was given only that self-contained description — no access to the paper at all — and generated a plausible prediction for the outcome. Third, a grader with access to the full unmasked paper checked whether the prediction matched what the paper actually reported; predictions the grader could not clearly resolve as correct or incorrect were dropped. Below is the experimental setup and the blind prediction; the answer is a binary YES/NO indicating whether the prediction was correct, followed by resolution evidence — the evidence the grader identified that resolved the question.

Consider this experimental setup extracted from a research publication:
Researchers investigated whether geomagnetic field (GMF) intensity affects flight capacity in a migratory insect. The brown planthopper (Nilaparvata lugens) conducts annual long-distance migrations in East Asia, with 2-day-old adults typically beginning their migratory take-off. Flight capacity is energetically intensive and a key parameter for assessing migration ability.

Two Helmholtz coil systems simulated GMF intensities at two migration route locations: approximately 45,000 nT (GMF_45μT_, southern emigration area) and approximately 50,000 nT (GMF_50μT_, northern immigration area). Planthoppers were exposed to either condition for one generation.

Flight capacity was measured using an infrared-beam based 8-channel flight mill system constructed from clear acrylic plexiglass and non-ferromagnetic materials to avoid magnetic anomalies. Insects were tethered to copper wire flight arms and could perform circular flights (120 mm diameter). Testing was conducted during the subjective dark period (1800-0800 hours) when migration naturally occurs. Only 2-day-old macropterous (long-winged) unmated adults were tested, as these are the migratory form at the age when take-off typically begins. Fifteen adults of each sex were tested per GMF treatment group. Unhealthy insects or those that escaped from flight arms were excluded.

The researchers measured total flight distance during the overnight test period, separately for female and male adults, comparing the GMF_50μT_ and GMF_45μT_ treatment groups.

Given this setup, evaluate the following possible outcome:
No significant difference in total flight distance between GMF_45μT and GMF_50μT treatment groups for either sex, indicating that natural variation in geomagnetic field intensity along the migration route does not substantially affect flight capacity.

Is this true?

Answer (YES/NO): NO